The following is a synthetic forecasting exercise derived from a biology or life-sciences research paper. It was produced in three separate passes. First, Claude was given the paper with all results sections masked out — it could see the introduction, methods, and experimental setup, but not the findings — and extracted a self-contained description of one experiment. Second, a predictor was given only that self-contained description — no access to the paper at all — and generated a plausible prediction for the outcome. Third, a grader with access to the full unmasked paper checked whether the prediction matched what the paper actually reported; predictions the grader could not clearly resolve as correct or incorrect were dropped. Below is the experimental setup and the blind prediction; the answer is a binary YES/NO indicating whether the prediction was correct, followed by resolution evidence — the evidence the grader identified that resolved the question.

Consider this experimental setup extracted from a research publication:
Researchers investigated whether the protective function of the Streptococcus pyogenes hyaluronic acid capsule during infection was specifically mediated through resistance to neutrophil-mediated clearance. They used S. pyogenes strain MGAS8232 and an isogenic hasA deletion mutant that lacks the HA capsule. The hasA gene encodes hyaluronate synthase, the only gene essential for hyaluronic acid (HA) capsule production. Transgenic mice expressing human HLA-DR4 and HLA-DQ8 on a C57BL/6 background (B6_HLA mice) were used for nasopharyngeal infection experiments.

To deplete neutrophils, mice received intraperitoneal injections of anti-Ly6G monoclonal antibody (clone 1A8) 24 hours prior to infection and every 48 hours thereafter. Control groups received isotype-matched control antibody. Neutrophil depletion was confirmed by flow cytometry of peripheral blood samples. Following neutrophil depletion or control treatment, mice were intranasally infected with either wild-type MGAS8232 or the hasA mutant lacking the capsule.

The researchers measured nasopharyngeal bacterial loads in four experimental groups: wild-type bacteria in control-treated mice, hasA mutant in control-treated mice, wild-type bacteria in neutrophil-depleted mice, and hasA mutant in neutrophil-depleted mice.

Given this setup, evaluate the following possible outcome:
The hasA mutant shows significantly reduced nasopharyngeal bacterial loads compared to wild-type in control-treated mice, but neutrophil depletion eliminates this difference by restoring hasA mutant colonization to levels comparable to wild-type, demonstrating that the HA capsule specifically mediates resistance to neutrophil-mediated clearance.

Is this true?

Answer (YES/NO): YES